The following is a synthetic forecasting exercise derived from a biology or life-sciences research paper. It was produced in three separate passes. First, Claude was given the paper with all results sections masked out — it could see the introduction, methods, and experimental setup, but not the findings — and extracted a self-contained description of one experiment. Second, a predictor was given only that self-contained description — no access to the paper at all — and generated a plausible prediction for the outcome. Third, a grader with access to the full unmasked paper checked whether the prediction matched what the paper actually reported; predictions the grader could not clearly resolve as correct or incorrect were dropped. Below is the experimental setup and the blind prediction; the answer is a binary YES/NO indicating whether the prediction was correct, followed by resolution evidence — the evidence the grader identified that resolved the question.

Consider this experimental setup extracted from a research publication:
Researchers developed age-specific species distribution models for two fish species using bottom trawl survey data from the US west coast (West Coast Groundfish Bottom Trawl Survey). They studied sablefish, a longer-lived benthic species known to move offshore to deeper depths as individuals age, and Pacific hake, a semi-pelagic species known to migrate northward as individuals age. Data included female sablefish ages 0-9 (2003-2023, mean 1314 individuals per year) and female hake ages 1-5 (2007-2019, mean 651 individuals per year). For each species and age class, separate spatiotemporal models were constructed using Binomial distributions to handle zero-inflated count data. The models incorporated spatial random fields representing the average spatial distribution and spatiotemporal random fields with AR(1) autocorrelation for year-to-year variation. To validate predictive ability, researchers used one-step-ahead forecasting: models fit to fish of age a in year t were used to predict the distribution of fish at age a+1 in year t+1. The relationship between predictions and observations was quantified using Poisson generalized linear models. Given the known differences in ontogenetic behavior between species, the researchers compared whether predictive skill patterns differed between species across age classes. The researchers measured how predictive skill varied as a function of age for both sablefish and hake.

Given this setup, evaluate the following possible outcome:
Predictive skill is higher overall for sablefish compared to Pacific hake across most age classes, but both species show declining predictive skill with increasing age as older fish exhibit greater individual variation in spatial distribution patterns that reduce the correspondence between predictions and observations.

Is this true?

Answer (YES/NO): NO